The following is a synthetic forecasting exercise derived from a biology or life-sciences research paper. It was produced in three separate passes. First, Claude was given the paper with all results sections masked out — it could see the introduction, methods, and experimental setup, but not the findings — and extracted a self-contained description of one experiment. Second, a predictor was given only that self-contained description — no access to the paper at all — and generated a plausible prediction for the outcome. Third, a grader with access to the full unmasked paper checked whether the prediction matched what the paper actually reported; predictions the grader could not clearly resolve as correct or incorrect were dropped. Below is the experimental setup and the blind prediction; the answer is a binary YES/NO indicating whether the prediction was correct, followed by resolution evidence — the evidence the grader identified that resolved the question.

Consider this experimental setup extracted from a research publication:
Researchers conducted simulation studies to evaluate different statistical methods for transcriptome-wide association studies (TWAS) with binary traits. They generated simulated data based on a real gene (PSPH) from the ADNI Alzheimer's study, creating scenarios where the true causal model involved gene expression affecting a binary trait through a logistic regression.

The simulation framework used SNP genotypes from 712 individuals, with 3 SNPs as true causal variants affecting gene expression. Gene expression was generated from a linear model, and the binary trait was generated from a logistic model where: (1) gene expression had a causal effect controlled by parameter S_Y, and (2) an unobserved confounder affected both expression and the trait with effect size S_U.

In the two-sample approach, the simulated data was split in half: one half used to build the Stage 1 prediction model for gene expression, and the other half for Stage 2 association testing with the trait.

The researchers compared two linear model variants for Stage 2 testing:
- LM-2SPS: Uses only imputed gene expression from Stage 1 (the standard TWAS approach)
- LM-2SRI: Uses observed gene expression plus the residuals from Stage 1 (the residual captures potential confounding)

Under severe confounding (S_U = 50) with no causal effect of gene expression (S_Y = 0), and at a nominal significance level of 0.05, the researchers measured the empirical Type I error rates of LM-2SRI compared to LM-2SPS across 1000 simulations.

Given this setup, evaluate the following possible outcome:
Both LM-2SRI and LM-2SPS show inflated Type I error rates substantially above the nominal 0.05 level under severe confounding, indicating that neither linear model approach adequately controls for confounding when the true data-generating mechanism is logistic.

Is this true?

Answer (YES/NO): NO